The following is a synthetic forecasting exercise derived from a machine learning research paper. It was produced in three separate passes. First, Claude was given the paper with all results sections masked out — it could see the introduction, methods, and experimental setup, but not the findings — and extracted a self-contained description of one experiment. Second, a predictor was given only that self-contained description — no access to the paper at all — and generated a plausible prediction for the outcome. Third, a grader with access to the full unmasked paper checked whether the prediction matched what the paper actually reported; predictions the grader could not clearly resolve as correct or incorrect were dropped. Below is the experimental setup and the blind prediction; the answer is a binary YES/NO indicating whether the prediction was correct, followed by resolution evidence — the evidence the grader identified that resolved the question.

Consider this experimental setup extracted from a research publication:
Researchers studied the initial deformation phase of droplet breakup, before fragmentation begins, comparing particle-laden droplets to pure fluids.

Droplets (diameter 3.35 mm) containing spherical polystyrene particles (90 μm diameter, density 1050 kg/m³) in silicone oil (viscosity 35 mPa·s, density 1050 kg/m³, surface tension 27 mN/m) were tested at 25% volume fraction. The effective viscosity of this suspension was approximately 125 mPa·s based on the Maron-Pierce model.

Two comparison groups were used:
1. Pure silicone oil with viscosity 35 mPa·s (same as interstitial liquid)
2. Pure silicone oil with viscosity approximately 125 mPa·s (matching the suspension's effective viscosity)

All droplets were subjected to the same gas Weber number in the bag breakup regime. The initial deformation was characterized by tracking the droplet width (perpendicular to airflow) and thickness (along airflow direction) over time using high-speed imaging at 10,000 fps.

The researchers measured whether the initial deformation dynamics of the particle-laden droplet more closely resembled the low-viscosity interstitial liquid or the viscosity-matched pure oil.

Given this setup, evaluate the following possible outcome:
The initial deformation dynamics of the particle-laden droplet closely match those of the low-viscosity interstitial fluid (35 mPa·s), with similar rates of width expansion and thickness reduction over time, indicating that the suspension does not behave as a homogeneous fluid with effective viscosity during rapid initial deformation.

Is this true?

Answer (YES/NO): NO